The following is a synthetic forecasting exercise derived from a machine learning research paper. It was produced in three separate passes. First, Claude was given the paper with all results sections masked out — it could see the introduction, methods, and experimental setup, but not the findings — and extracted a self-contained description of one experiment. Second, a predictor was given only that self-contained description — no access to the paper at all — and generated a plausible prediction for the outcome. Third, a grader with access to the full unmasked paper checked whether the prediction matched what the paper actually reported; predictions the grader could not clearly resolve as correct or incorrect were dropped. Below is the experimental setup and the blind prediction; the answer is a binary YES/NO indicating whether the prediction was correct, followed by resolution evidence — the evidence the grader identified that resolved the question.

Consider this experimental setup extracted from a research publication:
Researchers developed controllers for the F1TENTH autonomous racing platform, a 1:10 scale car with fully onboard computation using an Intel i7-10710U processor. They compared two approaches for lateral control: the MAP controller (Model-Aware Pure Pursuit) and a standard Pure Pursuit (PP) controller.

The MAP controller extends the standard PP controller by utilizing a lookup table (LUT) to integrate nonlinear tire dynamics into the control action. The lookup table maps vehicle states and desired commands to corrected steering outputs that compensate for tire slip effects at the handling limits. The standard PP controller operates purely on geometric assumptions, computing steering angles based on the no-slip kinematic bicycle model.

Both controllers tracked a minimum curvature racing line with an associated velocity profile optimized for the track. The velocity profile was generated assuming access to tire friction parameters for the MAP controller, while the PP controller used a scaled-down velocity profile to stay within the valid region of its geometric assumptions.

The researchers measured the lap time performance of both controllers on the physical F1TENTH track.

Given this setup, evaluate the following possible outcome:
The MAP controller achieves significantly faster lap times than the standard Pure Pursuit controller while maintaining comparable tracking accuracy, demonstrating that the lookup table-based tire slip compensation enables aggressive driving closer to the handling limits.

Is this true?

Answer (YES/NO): NO